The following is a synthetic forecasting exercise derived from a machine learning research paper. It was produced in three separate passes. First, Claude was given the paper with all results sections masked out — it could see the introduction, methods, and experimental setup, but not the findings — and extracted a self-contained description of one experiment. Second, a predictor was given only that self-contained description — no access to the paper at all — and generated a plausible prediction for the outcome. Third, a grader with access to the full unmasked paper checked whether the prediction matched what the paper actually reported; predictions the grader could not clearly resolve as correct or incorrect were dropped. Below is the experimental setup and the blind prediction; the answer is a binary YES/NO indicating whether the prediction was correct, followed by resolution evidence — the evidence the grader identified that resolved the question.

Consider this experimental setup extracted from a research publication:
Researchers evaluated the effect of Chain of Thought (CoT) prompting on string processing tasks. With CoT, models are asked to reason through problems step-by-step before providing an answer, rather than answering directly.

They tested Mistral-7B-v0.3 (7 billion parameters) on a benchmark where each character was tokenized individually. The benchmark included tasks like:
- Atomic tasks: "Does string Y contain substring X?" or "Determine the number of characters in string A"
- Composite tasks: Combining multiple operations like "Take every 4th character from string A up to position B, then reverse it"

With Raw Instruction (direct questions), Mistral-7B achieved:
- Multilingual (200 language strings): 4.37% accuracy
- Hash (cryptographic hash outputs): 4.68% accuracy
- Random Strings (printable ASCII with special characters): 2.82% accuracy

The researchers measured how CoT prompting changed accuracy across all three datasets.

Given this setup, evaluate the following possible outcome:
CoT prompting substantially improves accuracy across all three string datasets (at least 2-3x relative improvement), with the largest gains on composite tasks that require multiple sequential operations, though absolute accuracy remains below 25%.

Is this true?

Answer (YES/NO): NO